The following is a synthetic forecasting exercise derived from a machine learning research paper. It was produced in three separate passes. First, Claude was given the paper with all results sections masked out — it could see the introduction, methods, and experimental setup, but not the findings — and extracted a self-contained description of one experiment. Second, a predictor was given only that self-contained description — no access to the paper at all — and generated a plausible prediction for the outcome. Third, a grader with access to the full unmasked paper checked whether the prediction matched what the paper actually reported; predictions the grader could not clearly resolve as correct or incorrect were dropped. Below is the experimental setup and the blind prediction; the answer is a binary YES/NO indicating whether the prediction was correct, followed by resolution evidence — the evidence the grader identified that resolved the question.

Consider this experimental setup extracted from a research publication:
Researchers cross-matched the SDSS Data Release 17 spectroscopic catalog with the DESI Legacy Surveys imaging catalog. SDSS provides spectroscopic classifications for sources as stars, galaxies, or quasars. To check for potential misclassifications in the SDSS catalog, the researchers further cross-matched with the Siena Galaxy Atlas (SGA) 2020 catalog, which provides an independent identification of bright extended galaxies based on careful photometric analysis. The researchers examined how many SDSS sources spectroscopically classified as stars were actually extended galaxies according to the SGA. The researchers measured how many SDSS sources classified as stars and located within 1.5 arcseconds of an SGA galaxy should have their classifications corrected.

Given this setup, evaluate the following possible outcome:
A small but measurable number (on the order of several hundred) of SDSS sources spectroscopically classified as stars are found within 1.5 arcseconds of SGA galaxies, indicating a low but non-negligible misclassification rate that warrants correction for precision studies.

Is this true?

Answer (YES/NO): YES